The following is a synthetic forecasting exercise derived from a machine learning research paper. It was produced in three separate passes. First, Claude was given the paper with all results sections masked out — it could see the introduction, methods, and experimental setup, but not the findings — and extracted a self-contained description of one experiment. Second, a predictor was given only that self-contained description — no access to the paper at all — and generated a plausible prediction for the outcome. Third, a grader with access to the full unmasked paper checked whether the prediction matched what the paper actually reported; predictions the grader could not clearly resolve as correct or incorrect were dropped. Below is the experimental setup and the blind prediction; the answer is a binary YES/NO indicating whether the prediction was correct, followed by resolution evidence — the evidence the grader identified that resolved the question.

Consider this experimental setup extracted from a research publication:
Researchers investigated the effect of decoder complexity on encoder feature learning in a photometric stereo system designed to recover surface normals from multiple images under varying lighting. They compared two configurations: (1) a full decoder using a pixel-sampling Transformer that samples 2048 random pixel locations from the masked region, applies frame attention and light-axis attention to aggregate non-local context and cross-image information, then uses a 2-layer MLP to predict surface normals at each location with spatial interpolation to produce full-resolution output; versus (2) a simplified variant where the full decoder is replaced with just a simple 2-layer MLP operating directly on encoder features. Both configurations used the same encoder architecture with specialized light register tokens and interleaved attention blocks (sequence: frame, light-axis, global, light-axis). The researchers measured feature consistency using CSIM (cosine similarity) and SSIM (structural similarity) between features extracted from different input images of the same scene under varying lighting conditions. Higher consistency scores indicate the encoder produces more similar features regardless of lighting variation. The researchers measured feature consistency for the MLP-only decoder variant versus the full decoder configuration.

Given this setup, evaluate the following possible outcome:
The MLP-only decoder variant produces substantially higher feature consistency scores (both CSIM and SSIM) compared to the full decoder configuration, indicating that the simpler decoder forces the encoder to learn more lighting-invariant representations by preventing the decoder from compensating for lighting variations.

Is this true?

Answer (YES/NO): YES